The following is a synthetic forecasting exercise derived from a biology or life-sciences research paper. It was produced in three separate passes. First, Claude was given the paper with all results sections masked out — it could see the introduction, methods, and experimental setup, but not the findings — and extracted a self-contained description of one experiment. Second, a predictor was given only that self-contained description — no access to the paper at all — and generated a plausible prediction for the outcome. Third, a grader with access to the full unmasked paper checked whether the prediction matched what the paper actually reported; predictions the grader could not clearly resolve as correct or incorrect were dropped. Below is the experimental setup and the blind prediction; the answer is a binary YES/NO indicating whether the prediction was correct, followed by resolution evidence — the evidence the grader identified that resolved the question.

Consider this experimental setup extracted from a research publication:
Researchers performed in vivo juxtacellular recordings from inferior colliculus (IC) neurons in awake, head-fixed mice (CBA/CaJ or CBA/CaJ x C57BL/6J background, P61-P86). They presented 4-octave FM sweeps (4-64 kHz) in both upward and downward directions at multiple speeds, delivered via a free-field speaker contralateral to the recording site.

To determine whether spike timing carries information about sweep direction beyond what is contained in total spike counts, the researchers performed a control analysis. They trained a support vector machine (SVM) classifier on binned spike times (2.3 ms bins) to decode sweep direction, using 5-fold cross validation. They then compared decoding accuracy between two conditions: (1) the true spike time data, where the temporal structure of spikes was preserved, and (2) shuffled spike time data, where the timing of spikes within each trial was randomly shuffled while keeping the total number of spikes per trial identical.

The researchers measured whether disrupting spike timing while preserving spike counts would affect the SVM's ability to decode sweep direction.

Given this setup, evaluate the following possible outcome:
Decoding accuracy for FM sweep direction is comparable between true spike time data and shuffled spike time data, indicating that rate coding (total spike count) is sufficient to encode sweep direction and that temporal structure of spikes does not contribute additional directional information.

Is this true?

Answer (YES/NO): NO